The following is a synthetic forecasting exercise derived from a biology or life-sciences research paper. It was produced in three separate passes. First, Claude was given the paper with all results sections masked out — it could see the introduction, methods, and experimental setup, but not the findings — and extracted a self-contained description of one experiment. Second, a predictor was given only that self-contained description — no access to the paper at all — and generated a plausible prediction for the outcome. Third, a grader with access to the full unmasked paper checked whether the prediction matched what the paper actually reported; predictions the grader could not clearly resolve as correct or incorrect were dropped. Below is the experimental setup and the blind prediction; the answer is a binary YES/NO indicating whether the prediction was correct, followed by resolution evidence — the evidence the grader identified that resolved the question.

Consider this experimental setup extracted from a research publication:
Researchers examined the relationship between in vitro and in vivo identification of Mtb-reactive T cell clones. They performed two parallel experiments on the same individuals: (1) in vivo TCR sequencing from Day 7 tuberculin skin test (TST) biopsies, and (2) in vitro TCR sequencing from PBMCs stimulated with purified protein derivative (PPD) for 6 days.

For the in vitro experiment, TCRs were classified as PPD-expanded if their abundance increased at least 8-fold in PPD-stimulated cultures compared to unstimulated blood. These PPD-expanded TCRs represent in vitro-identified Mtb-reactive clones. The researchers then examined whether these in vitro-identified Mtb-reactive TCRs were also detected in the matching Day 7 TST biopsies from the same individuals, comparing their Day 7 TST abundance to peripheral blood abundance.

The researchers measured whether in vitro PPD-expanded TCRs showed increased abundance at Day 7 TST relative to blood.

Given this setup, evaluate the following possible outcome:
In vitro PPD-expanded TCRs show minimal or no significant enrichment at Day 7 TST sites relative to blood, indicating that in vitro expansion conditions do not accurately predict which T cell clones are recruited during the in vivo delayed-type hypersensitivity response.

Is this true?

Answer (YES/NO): NO